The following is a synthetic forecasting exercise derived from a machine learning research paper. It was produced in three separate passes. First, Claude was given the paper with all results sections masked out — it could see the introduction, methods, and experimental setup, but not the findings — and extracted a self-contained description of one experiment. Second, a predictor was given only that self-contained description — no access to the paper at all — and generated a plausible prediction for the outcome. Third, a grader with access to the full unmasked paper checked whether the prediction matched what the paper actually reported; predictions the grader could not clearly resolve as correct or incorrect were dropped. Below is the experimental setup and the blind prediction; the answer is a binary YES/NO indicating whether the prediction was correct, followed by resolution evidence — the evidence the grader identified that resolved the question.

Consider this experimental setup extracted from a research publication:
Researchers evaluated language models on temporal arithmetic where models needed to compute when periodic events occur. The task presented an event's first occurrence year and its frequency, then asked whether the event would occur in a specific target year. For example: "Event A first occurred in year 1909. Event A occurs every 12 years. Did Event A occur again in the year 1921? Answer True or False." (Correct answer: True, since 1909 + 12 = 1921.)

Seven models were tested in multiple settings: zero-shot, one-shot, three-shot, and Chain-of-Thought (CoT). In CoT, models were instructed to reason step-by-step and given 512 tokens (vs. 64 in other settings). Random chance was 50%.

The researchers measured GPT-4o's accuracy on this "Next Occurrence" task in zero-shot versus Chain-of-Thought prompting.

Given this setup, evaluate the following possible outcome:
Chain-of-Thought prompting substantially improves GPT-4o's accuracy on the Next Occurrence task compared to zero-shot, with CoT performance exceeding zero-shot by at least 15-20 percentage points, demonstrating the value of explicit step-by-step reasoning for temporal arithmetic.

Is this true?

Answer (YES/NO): YES